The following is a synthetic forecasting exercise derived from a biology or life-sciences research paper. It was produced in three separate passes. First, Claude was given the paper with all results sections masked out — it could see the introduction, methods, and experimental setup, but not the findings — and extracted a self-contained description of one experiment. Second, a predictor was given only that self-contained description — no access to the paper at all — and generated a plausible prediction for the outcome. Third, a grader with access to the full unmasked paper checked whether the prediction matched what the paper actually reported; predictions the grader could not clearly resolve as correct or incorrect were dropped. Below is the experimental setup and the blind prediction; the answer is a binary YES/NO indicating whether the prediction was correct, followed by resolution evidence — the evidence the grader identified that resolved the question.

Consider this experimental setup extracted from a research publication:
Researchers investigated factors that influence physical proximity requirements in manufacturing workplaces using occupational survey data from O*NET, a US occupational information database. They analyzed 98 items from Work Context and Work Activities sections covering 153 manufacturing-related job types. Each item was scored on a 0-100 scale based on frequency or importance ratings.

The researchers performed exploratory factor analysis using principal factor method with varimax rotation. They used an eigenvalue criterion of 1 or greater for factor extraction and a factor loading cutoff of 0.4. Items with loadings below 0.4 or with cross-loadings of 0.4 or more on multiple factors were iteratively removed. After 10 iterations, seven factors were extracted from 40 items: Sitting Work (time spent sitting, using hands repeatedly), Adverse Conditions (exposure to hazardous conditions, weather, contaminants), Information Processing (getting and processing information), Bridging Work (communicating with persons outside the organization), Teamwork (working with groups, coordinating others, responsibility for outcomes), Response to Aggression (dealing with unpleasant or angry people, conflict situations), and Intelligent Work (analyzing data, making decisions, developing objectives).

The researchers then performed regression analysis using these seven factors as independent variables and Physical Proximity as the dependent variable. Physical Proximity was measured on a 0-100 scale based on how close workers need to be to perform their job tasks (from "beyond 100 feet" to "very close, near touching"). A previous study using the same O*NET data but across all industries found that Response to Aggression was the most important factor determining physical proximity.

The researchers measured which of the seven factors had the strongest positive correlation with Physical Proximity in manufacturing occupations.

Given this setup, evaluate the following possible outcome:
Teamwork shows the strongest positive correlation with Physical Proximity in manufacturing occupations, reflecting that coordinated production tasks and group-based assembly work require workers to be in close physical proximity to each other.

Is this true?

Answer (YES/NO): YES